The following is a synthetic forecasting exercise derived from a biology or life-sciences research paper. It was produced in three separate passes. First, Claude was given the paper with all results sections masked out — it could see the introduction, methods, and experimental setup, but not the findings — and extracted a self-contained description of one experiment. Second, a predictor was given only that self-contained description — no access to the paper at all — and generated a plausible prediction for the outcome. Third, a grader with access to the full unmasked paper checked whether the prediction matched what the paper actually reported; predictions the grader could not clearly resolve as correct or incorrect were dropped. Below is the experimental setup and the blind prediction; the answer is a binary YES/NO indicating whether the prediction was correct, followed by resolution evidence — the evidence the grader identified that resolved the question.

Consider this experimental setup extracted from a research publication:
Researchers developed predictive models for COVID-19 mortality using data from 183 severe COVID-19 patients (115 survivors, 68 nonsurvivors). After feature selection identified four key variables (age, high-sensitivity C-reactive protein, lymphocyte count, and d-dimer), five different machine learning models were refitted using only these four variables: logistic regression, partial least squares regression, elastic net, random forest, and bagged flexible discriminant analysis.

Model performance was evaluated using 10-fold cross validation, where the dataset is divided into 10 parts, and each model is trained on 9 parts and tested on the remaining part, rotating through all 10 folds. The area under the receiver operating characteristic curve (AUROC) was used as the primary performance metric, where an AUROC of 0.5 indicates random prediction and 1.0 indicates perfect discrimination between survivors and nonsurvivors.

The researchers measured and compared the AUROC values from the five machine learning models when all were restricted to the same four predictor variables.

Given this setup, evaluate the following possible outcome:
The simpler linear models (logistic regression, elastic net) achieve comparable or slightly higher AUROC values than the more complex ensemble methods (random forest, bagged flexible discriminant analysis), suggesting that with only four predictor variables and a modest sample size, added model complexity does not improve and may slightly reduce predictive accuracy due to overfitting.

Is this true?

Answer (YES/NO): NO